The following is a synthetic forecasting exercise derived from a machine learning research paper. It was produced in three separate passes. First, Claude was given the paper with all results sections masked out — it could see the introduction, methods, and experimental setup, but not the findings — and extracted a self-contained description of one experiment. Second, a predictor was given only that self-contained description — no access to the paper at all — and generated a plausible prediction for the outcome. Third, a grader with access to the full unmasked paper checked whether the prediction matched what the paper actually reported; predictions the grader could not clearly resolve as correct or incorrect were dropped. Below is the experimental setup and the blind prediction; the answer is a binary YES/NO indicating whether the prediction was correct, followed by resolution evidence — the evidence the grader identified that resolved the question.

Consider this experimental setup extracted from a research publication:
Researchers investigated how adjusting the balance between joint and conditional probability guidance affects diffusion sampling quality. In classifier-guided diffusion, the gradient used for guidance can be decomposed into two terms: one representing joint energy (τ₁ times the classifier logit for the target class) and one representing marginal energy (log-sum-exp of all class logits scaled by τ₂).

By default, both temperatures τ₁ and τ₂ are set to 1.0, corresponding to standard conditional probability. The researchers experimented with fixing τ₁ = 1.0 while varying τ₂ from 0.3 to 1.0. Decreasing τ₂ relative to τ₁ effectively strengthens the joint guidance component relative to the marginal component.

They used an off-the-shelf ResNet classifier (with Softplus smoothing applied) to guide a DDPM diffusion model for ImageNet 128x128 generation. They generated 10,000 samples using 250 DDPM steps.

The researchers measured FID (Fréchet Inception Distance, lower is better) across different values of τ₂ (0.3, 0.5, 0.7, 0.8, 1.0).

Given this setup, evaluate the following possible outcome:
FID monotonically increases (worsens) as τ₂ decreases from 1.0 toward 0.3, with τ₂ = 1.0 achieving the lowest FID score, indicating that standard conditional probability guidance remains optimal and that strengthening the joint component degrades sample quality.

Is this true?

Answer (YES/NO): NO